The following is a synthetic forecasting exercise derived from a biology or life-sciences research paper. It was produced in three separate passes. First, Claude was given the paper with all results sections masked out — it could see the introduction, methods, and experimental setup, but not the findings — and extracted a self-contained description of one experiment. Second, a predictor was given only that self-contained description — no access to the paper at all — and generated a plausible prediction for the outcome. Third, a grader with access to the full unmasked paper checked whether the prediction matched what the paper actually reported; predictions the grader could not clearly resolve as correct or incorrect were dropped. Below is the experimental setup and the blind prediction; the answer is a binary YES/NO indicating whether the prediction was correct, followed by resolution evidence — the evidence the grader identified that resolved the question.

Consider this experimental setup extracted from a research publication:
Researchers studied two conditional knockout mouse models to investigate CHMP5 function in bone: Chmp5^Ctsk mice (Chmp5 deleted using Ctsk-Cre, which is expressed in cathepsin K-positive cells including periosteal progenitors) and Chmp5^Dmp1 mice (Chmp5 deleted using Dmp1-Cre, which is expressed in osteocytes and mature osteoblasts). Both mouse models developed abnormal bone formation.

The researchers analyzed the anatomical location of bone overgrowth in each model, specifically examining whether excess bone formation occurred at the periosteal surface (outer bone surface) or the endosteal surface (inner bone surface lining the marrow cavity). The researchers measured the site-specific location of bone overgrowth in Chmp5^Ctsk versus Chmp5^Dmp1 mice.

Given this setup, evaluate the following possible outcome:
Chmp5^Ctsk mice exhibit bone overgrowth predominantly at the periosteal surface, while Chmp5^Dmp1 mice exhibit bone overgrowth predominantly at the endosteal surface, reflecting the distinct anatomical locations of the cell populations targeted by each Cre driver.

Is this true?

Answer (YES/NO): YES